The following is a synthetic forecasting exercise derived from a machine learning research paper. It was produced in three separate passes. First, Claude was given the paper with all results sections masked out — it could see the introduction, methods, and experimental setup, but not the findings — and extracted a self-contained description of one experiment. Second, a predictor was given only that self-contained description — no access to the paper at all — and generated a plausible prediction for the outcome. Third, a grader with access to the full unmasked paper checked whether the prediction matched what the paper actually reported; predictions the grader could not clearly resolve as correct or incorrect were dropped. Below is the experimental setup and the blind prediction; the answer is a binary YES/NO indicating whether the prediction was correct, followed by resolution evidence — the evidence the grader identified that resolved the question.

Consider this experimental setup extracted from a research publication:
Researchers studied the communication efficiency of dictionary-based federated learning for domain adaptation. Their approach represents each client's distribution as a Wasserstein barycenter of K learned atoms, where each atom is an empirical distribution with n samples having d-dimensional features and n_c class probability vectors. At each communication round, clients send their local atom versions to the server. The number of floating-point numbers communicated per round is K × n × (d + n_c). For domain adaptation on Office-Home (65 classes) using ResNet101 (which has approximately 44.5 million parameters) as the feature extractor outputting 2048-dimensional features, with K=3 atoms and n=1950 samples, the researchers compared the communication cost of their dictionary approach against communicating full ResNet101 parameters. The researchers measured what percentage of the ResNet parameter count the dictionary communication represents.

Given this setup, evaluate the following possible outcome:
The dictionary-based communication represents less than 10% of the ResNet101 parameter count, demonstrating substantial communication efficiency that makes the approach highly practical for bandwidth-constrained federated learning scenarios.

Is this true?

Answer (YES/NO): NO